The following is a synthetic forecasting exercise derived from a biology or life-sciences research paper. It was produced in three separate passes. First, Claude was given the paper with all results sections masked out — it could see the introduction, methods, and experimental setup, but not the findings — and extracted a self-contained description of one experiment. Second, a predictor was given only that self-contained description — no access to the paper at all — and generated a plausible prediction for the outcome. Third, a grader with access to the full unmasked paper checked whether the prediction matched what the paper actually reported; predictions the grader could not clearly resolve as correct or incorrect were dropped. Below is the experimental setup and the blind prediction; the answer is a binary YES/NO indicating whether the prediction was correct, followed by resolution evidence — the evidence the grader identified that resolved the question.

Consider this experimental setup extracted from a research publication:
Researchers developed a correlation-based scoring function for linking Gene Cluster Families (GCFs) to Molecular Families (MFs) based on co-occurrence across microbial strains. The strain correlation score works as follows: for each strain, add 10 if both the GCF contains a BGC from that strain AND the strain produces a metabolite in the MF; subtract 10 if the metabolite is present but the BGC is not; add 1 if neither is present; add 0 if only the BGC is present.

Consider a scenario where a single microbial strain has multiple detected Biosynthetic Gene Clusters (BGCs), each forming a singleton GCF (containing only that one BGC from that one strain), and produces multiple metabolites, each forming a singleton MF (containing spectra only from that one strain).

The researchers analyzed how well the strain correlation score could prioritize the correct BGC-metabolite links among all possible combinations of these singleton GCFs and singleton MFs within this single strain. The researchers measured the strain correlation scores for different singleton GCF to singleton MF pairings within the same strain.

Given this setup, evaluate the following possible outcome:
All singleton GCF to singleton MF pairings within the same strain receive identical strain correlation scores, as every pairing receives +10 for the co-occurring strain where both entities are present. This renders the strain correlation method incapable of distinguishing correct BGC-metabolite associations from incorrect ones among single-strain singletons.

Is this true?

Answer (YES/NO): YES